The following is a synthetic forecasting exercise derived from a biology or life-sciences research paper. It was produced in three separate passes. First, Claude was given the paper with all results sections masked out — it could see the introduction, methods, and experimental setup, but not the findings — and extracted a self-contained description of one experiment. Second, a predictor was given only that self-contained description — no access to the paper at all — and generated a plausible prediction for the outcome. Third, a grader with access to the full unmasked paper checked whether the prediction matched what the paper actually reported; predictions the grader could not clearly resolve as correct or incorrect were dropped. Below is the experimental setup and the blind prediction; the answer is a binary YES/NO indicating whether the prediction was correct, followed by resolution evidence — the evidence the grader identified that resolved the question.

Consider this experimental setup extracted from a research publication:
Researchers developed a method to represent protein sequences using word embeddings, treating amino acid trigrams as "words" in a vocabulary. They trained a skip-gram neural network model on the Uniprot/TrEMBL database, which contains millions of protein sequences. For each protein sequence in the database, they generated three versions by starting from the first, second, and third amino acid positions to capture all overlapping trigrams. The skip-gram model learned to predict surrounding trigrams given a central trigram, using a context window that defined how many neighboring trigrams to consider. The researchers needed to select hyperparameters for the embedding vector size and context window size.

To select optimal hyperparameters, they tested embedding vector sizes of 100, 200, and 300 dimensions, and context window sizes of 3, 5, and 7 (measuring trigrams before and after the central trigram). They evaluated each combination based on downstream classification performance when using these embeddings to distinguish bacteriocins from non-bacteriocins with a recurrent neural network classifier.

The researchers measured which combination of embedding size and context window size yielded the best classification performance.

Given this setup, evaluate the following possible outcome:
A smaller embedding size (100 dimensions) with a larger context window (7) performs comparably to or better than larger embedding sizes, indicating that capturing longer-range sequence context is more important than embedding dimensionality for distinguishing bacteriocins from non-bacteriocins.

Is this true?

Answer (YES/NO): NO